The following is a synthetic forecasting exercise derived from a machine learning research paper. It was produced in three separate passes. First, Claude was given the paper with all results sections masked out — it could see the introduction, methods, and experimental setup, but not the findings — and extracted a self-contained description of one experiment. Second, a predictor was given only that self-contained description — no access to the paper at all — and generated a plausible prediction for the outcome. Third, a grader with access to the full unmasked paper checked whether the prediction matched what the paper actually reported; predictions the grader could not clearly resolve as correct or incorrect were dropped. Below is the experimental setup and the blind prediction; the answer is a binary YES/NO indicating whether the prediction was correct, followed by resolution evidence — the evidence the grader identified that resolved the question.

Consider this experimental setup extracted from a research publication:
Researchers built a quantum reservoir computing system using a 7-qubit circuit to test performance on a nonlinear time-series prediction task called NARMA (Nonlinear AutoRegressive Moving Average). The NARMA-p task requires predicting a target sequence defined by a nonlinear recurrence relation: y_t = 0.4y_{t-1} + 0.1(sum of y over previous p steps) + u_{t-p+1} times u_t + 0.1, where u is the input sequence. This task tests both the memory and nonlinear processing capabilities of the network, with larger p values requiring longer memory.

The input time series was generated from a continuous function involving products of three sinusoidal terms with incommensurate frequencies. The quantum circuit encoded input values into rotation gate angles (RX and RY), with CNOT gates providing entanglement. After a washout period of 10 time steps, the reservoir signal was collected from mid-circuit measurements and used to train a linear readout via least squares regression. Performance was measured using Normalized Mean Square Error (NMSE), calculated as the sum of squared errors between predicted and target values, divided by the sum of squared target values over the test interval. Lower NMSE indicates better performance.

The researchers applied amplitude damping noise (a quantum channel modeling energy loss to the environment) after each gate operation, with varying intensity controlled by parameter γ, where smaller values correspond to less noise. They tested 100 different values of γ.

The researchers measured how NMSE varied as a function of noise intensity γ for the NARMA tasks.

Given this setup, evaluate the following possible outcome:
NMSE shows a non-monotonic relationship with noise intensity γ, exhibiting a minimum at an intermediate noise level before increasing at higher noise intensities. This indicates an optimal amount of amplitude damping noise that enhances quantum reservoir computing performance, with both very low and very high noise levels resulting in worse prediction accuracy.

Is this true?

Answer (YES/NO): NO